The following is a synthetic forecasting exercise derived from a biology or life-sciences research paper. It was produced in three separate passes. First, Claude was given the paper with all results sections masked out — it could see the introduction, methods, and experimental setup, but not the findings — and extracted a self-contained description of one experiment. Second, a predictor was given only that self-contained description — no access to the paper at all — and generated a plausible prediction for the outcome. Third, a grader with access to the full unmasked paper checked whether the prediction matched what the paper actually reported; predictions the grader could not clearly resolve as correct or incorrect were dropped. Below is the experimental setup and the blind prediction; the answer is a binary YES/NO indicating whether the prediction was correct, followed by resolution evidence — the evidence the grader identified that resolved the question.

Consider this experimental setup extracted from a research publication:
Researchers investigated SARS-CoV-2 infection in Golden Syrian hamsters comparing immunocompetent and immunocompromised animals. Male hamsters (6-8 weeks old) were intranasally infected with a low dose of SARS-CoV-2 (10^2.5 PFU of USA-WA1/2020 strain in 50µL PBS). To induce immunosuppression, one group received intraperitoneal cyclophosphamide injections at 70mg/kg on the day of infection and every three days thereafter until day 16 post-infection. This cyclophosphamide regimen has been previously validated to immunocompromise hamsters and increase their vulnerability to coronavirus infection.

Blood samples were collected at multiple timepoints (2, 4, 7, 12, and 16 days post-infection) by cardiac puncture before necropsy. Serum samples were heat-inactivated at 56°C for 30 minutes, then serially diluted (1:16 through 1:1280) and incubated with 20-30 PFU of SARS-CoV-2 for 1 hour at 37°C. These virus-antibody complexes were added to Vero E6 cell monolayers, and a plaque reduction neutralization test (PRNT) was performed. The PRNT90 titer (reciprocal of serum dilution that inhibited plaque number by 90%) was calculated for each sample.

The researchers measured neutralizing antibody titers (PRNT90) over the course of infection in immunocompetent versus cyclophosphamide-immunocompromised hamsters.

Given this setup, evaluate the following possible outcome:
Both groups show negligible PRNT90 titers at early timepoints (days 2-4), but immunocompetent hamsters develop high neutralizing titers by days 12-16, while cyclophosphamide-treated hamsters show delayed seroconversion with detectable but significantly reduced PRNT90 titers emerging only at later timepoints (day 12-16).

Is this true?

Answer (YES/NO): NO